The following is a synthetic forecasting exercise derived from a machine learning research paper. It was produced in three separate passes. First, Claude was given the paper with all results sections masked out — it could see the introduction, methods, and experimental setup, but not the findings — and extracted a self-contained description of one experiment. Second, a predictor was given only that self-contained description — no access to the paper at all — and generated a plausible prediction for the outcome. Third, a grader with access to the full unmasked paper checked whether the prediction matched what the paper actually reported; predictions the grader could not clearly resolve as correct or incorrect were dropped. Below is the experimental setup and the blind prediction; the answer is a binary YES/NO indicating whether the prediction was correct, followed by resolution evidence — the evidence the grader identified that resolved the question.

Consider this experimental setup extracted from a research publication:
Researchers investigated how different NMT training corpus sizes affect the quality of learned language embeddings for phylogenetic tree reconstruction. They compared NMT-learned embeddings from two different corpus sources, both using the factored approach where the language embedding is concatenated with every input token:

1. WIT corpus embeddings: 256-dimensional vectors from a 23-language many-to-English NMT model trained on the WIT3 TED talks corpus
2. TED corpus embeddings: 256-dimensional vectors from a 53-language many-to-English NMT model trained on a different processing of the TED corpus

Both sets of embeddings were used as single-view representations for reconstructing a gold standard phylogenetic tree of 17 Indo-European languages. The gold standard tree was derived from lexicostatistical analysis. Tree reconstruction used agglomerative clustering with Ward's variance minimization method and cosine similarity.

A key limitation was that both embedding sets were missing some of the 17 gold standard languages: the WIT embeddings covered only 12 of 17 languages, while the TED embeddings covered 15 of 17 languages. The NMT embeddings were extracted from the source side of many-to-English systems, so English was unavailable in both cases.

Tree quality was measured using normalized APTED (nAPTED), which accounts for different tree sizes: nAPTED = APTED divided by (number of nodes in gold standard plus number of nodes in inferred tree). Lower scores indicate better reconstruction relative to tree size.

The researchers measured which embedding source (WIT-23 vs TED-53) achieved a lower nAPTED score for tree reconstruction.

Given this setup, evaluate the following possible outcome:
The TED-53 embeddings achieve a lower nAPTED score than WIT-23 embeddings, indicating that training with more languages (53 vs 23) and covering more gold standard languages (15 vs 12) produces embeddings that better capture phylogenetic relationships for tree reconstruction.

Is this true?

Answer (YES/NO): YES